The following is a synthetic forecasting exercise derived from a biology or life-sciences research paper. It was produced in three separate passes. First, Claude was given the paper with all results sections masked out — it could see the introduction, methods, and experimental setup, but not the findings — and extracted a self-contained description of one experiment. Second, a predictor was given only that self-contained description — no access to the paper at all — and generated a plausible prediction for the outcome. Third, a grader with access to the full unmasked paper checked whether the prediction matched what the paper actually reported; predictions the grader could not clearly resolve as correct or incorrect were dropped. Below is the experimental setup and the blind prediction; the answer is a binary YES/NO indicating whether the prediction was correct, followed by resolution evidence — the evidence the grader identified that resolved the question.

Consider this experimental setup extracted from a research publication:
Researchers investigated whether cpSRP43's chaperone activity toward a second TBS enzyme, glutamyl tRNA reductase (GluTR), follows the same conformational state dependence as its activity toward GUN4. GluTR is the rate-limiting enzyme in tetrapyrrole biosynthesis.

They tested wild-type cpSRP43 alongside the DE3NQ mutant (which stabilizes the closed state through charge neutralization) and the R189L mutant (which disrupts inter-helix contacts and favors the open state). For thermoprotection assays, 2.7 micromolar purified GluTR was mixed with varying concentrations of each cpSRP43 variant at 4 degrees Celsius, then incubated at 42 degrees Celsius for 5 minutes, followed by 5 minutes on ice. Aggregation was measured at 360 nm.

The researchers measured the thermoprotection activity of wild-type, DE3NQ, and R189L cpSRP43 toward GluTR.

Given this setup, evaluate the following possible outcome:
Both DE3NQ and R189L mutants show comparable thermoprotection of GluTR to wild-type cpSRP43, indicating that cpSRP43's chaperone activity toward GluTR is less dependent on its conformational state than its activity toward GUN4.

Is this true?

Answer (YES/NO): NO